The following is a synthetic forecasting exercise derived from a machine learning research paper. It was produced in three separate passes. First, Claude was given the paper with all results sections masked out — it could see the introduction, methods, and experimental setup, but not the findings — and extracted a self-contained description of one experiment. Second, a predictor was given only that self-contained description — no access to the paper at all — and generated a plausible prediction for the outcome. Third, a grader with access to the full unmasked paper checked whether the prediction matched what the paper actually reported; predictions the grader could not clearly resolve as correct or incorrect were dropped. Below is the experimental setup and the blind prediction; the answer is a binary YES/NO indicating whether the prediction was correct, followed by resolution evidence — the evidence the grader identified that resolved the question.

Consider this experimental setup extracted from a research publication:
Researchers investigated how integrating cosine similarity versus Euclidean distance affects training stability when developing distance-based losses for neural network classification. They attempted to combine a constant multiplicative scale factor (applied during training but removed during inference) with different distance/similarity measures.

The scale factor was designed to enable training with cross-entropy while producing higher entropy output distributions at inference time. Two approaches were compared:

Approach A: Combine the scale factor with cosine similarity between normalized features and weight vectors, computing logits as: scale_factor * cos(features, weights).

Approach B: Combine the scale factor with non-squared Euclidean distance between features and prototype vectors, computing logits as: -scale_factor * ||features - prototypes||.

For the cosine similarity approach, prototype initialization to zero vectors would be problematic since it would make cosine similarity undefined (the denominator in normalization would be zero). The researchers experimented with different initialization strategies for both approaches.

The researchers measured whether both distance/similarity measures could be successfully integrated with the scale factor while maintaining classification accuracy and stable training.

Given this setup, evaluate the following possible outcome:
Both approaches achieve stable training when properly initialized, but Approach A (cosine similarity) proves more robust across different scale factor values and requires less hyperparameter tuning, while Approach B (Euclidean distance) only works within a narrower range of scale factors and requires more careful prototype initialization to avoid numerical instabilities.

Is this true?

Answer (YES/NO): NO